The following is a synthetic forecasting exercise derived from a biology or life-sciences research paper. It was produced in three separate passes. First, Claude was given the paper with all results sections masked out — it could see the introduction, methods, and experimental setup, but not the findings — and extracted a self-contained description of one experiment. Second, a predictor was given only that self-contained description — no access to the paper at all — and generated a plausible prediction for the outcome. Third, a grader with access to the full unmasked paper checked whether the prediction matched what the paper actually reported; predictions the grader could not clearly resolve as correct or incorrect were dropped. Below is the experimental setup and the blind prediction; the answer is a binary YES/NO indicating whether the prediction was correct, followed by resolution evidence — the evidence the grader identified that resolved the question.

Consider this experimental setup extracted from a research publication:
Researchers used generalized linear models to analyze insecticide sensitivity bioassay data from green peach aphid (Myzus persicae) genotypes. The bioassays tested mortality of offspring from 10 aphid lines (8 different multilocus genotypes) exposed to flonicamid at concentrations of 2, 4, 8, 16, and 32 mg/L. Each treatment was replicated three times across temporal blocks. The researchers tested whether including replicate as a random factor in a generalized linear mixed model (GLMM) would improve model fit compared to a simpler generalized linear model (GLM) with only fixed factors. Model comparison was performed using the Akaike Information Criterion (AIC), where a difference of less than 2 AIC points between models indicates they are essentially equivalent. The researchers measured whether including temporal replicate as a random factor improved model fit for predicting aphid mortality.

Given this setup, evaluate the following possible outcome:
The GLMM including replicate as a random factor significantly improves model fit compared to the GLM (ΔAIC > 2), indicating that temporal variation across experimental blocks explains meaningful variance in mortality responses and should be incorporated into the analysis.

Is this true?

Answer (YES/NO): NO